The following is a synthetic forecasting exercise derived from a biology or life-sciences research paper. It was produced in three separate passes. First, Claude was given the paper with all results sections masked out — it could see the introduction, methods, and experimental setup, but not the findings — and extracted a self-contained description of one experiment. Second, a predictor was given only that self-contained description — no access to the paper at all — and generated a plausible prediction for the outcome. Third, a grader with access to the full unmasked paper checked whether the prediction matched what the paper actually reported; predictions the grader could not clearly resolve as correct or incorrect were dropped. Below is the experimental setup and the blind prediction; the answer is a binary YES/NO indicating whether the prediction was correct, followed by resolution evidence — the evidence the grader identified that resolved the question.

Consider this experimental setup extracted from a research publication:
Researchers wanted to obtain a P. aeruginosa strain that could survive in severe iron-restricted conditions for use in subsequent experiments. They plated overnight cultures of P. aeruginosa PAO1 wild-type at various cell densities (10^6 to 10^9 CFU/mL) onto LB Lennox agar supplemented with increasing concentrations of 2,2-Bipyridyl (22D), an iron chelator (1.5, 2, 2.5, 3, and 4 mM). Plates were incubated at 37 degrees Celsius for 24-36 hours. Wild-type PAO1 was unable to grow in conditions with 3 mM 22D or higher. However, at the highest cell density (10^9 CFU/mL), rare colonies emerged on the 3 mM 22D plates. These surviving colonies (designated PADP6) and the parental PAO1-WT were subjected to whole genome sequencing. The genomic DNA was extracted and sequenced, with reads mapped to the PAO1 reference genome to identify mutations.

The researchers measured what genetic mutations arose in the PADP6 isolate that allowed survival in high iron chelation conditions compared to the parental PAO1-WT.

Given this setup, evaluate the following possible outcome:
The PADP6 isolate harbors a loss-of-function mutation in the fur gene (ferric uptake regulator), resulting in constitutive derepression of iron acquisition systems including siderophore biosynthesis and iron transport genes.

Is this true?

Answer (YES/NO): NO